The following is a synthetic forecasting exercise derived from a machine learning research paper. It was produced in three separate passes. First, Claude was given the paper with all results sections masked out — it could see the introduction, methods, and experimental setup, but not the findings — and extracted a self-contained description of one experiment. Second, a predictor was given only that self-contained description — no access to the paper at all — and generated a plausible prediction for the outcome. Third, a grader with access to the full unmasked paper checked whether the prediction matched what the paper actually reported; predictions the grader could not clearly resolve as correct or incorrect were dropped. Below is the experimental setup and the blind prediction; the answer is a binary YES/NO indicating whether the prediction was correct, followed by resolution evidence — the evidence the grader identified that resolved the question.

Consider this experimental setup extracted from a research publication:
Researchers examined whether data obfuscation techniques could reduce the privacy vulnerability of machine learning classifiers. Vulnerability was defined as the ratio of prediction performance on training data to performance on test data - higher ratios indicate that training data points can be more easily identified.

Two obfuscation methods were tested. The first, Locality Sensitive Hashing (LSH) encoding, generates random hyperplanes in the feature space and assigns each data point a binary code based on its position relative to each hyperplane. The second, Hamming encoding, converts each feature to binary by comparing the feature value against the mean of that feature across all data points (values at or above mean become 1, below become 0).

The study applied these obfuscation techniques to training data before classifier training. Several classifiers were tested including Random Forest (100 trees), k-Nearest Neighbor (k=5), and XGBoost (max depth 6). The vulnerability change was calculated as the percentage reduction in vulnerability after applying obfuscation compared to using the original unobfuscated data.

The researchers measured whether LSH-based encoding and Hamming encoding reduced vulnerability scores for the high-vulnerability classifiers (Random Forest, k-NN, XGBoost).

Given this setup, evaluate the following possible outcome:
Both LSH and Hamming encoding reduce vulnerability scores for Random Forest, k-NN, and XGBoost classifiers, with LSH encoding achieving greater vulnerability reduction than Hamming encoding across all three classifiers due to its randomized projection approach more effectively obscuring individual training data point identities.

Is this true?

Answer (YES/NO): NO